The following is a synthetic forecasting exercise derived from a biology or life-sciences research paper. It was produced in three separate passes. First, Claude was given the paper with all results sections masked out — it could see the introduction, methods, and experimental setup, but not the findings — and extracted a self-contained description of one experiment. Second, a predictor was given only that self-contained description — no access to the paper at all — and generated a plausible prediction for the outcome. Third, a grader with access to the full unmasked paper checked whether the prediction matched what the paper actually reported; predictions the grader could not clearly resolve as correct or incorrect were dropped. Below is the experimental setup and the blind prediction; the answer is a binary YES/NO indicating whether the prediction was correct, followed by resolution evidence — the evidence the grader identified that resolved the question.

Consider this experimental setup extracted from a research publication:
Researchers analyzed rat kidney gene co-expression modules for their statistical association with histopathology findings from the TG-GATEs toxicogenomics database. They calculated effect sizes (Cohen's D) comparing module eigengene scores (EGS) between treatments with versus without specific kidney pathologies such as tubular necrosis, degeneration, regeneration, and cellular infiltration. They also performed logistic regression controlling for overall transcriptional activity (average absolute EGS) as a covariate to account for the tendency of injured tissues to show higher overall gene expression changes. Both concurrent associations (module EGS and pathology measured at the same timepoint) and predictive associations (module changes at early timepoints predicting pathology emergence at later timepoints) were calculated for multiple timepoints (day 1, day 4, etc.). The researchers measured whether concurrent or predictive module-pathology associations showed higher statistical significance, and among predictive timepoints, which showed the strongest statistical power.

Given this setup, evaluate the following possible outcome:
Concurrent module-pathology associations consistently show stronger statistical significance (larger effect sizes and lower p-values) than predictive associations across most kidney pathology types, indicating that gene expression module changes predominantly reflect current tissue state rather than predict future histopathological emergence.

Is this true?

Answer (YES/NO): YES